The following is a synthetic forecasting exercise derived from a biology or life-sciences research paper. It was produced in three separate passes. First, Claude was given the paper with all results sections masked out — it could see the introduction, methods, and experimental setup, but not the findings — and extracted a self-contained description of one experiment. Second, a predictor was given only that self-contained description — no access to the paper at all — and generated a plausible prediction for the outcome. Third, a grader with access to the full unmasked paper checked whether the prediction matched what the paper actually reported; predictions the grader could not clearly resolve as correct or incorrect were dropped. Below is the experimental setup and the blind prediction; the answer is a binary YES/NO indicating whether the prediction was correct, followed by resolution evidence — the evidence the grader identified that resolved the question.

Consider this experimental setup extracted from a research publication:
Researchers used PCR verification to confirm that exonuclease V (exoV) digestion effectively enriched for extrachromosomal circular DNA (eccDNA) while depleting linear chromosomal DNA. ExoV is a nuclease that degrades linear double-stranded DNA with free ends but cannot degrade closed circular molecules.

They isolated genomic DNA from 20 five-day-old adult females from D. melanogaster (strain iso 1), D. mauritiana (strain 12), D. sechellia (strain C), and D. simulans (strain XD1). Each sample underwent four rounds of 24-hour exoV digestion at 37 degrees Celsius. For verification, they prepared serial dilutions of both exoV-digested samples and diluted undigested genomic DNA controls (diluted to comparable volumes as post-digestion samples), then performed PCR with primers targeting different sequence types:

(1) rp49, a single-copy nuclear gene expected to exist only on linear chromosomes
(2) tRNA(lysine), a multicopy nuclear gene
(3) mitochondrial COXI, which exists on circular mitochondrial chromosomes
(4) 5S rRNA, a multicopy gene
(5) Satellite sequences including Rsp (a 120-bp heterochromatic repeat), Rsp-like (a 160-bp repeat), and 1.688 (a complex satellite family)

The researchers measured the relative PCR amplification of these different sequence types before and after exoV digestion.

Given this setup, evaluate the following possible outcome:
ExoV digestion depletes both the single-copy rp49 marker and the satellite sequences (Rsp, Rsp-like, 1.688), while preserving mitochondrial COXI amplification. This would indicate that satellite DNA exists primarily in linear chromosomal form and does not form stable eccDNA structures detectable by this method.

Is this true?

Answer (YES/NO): NO